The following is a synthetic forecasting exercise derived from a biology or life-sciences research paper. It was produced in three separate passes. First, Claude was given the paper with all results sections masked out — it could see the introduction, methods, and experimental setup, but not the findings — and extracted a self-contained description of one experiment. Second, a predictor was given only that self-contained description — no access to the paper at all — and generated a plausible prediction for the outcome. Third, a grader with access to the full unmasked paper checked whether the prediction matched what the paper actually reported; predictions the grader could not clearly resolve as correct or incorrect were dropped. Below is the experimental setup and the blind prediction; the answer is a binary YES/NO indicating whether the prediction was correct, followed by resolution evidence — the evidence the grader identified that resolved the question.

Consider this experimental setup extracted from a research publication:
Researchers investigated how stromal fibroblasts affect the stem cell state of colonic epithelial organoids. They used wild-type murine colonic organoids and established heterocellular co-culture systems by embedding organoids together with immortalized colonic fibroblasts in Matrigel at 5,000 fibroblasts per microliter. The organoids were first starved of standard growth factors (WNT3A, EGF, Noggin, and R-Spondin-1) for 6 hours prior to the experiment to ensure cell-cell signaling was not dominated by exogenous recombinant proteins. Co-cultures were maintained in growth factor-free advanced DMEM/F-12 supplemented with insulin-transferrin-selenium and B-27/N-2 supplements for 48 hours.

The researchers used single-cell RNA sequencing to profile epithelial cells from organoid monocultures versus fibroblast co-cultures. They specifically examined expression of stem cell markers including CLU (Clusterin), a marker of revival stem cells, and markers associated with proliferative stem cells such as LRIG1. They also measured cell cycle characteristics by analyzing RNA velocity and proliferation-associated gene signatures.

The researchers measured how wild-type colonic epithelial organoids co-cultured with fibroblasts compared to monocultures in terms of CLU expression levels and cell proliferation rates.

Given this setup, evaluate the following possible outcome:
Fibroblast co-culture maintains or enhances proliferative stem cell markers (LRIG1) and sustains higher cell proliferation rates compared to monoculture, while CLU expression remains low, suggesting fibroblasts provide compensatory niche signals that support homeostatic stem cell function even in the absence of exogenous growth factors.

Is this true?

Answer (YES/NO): NO